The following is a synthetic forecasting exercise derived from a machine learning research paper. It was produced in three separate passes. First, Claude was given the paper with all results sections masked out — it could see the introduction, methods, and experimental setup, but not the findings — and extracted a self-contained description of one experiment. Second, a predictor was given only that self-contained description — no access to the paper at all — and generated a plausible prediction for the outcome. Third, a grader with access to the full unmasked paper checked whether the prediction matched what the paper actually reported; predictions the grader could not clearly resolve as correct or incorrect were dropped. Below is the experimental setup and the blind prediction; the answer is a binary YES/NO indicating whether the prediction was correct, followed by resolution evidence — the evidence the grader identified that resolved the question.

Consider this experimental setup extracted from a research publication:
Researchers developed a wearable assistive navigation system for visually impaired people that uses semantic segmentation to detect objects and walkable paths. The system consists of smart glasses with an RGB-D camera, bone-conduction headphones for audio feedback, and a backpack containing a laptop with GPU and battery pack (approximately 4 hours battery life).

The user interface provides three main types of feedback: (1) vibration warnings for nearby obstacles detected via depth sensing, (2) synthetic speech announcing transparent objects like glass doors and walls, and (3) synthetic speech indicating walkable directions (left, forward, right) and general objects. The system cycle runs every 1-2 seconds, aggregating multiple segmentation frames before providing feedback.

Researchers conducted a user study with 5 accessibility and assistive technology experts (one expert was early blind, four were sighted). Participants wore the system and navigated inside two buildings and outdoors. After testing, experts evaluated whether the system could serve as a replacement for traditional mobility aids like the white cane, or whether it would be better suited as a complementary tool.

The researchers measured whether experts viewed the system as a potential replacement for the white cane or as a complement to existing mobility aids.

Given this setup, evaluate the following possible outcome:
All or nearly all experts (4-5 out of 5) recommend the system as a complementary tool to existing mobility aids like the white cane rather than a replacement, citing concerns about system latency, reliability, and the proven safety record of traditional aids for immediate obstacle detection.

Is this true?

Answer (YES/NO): NO